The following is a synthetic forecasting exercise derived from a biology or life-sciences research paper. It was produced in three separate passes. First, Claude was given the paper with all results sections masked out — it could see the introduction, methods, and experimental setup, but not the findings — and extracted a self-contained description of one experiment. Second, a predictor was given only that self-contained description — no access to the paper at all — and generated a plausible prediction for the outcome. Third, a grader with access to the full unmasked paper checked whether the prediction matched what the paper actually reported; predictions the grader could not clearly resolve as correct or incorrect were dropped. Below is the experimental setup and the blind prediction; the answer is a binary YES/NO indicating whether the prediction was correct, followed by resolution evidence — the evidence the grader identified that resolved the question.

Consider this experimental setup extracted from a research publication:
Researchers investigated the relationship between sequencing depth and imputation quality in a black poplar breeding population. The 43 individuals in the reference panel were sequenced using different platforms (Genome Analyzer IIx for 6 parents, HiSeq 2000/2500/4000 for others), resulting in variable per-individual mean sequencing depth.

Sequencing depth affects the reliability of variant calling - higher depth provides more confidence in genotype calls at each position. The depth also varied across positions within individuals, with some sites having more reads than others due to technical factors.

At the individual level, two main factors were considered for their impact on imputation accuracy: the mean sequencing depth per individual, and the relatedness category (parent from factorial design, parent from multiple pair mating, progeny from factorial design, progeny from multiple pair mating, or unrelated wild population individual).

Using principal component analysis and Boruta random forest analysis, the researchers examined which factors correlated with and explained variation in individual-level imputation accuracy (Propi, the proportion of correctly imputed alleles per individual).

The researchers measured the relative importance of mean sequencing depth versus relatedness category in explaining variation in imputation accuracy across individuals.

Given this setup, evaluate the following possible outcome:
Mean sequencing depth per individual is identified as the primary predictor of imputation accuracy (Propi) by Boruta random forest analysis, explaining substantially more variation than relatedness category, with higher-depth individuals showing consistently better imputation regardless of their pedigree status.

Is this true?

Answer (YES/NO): NO